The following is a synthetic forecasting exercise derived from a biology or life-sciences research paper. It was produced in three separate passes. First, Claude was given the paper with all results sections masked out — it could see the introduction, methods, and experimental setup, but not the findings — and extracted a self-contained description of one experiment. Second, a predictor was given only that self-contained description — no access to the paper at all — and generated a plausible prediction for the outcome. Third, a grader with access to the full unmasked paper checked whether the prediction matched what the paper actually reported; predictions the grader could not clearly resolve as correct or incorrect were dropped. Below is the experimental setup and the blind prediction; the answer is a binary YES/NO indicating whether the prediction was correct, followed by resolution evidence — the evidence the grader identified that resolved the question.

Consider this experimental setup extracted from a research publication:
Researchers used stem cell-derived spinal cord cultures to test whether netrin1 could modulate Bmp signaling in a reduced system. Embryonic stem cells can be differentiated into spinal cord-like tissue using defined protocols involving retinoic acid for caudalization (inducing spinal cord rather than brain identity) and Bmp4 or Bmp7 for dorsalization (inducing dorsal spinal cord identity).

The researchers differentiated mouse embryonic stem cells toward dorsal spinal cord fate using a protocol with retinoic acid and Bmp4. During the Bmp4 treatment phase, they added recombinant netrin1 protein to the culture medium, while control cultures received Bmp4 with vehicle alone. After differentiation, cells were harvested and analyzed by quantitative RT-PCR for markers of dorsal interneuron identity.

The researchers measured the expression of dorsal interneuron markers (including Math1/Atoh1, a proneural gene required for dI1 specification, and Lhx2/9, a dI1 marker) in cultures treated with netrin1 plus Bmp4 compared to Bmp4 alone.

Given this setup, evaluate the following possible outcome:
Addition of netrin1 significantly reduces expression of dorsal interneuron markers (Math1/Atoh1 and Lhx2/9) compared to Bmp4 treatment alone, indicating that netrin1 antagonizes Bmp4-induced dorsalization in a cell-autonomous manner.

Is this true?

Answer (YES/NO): NO